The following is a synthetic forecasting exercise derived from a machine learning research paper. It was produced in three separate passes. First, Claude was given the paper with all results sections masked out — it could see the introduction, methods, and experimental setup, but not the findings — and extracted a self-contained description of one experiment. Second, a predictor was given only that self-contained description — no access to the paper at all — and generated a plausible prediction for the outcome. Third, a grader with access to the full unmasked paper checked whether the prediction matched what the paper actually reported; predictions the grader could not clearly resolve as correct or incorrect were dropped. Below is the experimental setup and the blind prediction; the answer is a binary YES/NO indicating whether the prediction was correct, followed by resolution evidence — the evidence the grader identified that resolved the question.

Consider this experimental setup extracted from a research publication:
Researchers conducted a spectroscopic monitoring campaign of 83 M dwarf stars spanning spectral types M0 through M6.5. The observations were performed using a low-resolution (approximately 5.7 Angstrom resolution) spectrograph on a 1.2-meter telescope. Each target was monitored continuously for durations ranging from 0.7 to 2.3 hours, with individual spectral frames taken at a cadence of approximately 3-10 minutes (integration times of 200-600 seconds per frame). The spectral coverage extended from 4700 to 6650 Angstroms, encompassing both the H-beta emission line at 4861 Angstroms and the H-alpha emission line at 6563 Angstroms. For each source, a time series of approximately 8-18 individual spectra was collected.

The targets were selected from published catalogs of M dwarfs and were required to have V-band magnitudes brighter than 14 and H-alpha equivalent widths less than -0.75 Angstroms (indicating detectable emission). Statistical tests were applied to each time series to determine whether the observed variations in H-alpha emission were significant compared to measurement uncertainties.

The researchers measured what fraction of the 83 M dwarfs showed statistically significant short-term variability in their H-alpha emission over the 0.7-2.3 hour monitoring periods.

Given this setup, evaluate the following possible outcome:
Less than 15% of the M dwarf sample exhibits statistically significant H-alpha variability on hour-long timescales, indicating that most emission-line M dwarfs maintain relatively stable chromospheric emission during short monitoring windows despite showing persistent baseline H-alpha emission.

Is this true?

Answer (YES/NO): NO